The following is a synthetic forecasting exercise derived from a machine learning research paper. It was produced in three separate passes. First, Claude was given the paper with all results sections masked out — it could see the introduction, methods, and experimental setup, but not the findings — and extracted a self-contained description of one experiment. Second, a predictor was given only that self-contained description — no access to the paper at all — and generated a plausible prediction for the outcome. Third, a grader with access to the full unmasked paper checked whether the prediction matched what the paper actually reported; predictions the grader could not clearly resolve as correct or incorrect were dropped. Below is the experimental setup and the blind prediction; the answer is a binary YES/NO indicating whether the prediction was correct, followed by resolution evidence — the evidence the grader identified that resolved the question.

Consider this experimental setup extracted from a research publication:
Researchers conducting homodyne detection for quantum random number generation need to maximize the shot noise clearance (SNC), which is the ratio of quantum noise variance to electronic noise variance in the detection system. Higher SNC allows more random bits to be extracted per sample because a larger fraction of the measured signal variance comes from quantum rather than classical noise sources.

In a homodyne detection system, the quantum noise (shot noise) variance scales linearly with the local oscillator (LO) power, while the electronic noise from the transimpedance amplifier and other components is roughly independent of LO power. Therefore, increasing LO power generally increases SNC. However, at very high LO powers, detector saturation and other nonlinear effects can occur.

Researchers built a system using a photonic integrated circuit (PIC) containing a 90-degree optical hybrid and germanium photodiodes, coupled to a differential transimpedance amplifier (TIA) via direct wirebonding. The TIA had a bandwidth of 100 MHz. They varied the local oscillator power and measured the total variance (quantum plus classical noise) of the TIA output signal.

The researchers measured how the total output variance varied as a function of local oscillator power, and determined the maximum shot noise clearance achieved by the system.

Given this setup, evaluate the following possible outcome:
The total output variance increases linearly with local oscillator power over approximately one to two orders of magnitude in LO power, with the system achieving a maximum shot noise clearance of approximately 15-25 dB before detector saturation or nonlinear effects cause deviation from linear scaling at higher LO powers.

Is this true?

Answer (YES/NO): NO